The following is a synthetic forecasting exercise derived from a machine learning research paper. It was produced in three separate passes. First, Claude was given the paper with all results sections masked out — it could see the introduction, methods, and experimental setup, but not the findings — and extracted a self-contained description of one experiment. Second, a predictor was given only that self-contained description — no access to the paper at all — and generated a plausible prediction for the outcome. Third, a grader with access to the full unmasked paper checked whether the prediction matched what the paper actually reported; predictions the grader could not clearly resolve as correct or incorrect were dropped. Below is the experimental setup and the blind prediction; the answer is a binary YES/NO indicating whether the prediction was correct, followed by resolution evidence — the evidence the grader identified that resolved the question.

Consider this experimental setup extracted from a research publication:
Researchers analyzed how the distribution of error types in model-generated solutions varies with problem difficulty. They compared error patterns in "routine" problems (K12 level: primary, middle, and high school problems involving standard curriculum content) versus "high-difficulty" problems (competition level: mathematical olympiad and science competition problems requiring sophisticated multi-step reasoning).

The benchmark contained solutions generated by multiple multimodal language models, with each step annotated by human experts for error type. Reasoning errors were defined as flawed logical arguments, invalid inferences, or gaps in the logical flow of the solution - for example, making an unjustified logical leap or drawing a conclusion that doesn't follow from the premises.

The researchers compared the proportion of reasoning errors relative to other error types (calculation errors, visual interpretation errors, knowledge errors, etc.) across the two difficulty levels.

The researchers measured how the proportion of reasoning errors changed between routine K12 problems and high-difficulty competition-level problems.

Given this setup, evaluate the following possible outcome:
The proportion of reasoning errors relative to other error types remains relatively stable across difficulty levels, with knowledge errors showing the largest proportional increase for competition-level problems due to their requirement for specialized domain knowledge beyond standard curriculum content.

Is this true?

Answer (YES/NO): NO